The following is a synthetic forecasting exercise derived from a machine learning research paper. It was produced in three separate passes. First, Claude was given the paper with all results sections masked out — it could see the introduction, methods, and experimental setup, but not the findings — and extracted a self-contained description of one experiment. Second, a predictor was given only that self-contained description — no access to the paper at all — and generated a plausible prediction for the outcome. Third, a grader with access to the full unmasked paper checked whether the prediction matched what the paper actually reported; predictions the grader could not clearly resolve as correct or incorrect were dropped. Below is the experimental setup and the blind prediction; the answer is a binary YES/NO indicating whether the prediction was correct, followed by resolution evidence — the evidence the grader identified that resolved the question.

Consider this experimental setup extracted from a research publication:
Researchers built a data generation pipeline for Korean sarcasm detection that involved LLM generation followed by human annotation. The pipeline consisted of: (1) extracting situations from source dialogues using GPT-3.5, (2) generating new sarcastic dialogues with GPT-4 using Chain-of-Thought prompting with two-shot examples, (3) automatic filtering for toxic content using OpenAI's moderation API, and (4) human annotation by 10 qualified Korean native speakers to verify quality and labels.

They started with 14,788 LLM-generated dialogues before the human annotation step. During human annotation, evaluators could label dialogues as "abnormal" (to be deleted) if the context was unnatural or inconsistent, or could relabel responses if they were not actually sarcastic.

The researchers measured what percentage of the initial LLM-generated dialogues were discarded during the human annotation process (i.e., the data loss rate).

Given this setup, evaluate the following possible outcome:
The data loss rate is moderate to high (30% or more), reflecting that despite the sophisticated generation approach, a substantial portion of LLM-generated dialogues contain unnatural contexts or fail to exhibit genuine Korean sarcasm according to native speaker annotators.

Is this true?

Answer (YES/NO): NO